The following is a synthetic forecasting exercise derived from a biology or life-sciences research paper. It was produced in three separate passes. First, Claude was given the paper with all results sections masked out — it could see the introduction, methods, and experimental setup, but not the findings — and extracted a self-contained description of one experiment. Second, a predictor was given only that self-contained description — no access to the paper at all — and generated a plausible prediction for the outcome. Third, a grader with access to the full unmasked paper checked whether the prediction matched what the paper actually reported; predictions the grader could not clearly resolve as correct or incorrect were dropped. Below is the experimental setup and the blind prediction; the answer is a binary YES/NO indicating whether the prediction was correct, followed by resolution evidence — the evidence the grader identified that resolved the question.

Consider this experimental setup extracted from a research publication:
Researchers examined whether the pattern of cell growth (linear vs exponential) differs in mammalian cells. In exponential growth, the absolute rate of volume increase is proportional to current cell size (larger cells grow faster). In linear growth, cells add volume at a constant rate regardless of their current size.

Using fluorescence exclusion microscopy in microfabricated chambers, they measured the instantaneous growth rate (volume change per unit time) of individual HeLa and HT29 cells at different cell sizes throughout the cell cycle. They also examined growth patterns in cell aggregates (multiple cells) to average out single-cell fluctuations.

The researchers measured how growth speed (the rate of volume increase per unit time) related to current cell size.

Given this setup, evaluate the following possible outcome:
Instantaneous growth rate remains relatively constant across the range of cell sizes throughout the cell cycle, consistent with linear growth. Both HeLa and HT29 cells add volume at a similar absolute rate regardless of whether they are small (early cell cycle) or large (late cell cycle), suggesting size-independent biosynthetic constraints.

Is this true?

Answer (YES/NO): NO